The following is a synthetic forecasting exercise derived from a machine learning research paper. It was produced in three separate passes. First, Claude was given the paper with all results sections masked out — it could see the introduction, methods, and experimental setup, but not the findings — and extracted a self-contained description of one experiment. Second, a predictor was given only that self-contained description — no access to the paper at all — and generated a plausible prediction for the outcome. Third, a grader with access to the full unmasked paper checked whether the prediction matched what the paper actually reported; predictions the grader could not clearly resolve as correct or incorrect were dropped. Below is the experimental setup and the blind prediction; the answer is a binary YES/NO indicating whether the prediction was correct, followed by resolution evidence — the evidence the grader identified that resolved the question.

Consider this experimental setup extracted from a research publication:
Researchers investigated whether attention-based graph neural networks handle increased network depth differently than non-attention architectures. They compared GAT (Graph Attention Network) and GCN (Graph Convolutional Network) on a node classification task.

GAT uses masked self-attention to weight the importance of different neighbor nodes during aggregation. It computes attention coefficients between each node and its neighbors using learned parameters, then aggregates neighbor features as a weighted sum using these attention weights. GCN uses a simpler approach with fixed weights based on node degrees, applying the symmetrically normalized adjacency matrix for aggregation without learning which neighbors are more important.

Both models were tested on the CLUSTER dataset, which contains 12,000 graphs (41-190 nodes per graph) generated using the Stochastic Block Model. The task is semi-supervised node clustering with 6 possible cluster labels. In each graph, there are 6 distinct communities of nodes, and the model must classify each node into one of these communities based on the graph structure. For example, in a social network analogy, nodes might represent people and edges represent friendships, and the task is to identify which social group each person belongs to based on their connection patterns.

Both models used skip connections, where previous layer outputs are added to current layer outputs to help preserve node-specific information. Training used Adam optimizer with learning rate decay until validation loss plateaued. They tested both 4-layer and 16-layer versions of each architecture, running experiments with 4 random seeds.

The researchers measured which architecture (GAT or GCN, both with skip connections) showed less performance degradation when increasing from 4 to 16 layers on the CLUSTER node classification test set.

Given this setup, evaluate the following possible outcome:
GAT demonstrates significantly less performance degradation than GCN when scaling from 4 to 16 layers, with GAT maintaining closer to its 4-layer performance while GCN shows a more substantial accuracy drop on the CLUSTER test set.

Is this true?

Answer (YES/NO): NO